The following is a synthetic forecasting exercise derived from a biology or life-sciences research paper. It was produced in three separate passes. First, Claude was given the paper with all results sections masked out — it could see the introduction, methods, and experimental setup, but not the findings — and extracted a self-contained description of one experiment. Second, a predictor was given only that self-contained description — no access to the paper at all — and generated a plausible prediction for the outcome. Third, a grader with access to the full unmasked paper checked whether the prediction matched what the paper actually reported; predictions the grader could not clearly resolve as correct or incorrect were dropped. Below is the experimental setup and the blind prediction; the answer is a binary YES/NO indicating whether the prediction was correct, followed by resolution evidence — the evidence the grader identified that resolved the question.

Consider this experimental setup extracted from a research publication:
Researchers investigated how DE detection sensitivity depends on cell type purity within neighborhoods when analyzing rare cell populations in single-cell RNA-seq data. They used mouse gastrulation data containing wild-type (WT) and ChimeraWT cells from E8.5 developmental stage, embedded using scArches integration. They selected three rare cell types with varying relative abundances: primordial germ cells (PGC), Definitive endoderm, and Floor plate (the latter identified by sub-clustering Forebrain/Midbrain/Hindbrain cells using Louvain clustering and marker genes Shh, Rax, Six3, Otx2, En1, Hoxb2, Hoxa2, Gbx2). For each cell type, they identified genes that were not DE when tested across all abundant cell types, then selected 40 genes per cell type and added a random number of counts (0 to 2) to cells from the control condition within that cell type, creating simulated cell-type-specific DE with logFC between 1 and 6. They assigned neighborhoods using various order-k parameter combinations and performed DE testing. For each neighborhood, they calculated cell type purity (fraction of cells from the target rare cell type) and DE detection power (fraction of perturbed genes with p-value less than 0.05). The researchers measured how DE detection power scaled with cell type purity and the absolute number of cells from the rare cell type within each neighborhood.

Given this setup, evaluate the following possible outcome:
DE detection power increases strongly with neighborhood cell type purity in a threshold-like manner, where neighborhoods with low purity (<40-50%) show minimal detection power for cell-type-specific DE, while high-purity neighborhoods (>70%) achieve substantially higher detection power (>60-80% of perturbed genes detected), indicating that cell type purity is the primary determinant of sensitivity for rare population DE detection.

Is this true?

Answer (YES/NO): NO